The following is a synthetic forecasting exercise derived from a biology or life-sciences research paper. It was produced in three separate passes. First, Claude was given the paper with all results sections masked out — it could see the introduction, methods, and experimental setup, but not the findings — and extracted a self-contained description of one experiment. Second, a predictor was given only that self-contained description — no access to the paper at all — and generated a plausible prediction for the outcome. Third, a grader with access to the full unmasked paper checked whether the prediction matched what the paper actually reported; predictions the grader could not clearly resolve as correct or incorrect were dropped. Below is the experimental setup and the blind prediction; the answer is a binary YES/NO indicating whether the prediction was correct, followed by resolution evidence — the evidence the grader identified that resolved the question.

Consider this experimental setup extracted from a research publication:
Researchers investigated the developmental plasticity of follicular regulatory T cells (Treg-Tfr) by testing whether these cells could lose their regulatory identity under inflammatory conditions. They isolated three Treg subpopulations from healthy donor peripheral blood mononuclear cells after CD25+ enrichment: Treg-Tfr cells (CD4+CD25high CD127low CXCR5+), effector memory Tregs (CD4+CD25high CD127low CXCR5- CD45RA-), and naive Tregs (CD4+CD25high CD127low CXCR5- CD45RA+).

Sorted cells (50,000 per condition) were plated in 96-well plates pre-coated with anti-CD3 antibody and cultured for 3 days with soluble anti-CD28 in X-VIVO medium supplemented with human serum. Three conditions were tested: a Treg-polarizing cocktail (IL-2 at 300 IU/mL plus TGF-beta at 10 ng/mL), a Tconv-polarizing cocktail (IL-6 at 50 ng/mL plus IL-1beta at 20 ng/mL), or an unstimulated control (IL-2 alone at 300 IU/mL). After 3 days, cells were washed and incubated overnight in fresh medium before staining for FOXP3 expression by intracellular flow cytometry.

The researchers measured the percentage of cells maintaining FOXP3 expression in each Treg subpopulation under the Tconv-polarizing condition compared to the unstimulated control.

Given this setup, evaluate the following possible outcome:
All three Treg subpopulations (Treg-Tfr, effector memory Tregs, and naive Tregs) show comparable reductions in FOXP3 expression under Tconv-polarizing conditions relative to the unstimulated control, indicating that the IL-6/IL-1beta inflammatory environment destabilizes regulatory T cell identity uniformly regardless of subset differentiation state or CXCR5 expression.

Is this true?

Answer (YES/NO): NO